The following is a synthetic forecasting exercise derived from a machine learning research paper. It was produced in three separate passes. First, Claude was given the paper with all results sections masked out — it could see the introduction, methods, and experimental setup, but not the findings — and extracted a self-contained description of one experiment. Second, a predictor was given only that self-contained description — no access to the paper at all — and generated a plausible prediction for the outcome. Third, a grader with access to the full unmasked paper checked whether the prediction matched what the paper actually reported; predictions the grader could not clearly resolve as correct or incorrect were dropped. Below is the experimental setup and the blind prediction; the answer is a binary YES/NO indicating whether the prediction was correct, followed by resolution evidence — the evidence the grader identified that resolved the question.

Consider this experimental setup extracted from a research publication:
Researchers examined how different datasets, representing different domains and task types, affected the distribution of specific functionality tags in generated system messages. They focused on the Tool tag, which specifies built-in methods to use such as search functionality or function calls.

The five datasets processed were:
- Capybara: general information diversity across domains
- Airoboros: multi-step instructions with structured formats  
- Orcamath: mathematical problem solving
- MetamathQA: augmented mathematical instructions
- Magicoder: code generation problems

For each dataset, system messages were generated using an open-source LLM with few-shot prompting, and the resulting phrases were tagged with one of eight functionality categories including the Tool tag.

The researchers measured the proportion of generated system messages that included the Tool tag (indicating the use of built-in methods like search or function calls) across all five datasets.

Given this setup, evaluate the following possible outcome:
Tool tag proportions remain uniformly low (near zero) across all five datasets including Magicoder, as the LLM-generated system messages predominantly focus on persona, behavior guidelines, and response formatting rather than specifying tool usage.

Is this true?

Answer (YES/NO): YES